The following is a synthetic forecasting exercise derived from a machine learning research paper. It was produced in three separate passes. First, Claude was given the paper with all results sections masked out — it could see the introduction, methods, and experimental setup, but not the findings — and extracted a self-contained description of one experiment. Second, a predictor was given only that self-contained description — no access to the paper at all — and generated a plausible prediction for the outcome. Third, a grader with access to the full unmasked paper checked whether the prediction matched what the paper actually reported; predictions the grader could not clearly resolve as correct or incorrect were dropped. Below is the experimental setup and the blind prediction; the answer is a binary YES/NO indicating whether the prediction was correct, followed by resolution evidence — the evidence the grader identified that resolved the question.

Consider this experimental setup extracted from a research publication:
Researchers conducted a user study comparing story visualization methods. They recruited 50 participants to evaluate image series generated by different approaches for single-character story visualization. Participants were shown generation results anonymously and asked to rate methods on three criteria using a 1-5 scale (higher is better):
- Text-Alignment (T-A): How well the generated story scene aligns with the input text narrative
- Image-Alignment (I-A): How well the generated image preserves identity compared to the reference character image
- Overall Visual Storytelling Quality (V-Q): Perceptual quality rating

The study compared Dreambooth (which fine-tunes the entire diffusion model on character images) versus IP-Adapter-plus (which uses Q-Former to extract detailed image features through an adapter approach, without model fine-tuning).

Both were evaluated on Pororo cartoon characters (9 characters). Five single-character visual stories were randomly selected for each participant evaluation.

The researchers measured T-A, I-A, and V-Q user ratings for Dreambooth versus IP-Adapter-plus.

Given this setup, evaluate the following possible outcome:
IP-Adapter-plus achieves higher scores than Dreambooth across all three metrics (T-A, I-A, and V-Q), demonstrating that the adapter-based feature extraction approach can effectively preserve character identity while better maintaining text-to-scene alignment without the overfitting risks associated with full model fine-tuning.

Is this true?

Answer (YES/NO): NO